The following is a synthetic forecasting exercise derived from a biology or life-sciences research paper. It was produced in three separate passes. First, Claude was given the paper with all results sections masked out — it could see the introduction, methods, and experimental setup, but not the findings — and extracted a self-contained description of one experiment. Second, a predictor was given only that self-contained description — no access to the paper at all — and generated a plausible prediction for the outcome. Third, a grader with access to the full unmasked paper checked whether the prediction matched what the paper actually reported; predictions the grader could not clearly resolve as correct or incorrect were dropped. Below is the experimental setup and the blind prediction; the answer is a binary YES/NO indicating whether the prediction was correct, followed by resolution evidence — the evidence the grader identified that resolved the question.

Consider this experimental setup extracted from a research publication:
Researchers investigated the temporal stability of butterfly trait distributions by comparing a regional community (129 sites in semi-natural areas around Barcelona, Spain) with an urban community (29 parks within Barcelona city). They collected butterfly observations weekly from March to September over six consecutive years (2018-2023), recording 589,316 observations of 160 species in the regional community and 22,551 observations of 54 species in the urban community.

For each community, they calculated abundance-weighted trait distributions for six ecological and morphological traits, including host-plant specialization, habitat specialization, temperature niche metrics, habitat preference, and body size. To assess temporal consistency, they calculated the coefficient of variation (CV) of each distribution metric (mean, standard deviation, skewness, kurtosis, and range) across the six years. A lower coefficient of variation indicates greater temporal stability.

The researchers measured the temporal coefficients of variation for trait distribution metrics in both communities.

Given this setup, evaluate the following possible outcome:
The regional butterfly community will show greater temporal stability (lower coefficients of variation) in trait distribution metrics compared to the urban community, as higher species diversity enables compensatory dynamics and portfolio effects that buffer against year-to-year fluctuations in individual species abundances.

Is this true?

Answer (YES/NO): YES